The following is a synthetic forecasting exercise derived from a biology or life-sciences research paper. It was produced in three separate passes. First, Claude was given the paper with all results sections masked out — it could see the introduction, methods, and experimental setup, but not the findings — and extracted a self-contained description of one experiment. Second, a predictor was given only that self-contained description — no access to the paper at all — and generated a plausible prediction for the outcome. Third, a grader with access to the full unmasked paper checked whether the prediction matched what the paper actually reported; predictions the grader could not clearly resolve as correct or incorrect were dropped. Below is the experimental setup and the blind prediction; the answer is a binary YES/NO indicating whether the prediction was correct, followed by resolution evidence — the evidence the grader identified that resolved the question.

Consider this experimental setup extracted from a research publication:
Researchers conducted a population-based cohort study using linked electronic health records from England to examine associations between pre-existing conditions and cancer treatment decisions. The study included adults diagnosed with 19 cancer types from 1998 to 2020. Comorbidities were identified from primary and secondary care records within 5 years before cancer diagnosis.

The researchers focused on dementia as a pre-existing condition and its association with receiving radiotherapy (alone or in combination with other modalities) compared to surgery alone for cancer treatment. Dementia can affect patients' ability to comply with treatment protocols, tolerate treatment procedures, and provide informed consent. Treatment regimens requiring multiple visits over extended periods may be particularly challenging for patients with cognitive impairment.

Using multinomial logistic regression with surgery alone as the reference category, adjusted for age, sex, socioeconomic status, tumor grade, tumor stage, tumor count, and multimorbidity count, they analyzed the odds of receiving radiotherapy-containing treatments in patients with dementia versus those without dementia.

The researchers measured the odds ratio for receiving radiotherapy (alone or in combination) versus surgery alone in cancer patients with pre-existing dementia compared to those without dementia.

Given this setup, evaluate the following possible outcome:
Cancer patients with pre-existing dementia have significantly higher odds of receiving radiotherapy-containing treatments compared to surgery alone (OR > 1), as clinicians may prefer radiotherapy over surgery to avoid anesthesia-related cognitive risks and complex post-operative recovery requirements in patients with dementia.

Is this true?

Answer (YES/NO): NO